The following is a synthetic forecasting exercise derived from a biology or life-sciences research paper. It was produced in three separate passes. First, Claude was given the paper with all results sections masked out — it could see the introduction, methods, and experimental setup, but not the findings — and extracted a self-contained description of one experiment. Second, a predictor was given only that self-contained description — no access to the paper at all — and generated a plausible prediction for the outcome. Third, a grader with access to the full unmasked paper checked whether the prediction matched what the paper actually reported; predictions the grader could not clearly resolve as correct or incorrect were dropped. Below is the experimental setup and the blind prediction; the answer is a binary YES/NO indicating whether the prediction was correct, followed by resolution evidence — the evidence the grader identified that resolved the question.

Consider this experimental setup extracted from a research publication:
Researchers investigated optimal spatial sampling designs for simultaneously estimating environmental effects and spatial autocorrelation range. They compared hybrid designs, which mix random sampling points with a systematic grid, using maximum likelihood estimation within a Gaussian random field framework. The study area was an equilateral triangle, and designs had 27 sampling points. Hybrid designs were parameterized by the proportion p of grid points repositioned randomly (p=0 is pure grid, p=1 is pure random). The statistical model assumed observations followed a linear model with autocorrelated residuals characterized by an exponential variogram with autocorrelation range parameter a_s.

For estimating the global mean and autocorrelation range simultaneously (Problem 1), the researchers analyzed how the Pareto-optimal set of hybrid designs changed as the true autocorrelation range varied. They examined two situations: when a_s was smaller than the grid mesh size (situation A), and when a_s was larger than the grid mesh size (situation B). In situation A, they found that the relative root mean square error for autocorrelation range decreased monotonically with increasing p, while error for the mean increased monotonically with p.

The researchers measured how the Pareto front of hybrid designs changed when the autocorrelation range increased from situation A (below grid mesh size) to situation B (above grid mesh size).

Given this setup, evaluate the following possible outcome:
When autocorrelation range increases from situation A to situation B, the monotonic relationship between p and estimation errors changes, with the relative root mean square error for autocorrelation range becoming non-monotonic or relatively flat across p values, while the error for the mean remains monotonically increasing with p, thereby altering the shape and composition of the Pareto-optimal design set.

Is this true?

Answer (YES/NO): NO